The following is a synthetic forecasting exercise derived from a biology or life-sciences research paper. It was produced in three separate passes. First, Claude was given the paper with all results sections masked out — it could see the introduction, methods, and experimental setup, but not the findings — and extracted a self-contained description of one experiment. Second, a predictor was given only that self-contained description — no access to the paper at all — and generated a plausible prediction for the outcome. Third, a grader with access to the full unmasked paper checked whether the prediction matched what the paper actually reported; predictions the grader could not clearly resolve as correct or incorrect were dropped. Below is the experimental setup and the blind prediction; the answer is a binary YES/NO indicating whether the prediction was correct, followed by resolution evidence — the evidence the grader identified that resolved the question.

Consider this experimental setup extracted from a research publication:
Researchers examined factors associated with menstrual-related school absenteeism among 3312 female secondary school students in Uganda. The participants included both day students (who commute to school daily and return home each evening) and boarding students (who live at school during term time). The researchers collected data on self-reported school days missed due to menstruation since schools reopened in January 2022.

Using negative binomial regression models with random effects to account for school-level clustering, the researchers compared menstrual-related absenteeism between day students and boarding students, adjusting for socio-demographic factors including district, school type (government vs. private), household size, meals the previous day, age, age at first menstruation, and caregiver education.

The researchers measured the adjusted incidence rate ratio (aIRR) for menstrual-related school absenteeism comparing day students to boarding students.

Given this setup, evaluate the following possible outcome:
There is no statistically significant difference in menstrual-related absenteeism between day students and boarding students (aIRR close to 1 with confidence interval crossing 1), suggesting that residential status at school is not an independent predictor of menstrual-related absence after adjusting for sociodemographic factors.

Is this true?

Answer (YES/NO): NO